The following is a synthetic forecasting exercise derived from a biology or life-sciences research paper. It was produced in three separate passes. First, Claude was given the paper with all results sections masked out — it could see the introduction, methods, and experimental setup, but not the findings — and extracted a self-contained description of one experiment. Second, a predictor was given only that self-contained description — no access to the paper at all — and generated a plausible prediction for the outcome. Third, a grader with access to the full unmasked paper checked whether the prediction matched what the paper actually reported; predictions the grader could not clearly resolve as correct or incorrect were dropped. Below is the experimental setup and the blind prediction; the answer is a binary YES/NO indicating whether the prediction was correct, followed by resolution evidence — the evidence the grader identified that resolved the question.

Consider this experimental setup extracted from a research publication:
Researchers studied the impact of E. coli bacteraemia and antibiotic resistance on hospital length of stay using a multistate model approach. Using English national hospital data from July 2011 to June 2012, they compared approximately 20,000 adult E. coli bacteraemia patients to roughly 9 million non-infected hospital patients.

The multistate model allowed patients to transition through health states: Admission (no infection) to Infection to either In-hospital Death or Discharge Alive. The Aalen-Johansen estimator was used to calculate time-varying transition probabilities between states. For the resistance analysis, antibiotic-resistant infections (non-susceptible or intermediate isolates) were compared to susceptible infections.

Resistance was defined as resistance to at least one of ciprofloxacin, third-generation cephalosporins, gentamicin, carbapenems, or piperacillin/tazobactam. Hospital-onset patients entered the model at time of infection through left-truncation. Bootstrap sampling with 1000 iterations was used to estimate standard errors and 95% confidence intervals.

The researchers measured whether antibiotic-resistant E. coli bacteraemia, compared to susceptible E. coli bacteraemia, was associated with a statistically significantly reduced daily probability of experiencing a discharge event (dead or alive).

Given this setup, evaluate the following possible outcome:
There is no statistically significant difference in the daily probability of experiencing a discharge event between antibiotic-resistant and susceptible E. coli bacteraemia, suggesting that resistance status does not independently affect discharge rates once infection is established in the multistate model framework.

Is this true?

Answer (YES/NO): NO